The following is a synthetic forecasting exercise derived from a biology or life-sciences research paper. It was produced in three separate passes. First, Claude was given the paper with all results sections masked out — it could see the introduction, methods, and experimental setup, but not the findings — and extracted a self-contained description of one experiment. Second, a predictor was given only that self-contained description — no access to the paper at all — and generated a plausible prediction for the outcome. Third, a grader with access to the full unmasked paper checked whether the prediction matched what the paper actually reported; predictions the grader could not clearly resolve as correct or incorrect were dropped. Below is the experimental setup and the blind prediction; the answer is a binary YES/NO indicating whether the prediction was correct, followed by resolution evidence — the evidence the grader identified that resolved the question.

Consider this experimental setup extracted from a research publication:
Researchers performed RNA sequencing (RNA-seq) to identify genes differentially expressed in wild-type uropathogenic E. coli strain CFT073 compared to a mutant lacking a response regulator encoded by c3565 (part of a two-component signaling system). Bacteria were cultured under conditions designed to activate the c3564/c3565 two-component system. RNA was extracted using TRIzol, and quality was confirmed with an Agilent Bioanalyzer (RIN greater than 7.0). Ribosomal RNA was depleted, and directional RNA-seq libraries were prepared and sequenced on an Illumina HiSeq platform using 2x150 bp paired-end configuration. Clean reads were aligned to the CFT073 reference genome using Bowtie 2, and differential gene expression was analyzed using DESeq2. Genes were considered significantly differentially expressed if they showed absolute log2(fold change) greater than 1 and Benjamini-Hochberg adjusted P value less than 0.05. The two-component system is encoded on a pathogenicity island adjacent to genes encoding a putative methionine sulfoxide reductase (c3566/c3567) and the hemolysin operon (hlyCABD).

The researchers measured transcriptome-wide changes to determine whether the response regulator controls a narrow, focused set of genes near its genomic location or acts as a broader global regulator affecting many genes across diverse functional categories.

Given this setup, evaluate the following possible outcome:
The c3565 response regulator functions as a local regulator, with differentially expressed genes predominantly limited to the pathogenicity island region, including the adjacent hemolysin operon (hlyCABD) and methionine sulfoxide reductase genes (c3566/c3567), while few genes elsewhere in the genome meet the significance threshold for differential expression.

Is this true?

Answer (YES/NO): YES